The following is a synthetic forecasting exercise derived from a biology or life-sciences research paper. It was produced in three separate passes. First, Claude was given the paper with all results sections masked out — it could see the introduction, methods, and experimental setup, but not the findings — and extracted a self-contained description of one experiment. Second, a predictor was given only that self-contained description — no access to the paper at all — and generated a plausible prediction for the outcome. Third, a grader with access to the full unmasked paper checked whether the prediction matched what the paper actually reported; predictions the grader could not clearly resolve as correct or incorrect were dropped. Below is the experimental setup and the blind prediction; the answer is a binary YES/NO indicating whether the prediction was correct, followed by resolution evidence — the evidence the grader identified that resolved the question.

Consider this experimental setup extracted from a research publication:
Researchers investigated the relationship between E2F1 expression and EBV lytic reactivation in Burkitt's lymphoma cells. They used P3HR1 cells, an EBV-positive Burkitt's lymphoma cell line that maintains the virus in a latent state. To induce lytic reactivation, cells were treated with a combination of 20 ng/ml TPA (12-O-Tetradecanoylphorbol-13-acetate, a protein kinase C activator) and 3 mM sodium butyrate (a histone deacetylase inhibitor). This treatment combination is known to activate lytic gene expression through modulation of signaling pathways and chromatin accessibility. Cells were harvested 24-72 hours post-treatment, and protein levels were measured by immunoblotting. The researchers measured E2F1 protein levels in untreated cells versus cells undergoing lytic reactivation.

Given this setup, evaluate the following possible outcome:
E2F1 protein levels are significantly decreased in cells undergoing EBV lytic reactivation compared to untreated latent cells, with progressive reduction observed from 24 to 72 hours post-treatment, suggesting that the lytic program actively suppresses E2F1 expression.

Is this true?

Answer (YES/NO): YES